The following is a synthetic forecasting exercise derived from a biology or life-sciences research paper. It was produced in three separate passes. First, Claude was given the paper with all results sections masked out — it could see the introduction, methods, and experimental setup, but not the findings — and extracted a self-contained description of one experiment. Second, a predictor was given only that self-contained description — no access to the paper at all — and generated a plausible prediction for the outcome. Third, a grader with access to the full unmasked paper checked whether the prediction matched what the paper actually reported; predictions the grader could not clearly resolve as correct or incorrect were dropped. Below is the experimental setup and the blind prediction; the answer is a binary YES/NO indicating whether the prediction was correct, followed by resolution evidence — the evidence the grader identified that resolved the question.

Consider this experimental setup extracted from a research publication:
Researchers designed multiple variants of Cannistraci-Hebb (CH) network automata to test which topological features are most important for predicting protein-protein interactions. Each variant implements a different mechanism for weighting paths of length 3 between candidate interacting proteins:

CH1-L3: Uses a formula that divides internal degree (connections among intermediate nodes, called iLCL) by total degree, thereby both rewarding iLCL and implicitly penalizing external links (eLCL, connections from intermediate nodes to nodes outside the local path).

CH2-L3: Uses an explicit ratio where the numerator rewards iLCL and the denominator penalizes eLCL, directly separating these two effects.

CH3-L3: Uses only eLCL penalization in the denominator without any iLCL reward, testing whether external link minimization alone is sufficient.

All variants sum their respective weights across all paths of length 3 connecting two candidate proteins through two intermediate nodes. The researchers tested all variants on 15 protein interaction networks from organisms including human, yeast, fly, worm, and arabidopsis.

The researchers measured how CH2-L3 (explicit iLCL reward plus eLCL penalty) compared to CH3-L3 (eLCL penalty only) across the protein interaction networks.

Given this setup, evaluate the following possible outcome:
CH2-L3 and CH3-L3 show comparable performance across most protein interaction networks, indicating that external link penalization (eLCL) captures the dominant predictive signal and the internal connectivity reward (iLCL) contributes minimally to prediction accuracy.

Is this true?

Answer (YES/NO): YES